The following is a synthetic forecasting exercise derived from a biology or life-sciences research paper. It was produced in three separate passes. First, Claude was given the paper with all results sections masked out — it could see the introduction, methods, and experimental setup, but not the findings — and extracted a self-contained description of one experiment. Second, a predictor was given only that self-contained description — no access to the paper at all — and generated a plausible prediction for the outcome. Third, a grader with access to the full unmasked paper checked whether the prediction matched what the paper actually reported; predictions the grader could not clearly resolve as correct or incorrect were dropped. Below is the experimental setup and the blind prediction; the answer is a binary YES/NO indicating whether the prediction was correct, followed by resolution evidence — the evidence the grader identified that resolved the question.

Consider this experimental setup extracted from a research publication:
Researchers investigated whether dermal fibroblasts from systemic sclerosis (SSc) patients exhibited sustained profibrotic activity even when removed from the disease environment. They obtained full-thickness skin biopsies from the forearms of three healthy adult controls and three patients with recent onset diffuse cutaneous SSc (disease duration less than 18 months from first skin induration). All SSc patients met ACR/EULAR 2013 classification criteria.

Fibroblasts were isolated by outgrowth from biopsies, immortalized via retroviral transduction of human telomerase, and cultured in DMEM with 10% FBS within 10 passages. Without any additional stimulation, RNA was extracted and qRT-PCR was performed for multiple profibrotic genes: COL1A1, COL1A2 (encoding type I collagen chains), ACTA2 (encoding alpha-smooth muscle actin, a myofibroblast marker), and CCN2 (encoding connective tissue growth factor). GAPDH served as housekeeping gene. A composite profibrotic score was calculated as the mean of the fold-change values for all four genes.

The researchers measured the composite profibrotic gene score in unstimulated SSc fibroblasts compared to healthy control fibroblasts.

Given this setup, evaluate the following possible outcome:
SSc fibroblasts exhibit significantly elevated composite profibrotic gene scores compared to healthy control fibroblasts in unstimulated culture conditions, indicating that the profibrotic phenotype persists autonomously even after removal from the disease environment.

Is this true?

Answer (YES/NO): YES